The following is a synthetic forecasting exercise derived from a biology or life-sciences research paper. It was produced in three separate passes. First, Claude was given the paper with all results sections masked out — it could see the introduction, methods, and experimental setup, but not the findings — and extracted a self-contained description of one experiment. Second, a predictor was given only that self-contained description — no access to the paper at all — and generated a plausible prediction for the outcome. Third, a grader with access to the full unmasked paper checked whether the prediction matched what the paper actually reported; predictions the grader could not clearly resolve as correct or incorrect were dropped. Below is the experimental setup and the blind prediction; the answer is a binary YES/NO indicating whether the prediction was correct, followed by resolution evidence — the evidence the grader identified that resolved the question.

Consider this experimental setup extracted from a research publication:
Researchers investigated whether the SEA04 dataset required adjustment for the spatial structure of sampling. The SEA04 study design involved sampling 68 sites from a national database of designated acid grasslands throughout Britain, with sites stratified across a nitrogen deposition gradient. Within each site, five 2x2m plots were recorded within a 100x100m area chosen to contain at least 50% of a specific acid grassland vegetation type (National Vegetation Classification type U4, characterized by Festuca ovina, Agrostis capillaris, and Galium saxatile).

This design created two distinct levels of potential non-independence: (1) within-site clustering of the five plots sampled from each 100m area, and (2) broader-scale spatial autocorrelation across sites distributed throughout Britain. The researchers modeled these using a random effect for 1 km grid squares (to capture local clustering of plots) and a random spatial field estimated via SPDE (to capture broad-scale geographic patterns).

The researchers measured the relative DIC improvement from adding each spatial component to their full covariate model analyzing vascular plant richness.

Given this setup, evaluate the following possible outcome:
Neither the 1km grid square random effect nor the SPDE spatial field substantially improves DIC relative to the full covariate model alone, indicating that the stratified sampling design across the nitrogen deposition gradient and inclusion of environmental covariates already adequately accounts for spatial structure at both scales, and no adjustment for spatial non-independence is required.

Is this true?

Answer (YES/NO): NO